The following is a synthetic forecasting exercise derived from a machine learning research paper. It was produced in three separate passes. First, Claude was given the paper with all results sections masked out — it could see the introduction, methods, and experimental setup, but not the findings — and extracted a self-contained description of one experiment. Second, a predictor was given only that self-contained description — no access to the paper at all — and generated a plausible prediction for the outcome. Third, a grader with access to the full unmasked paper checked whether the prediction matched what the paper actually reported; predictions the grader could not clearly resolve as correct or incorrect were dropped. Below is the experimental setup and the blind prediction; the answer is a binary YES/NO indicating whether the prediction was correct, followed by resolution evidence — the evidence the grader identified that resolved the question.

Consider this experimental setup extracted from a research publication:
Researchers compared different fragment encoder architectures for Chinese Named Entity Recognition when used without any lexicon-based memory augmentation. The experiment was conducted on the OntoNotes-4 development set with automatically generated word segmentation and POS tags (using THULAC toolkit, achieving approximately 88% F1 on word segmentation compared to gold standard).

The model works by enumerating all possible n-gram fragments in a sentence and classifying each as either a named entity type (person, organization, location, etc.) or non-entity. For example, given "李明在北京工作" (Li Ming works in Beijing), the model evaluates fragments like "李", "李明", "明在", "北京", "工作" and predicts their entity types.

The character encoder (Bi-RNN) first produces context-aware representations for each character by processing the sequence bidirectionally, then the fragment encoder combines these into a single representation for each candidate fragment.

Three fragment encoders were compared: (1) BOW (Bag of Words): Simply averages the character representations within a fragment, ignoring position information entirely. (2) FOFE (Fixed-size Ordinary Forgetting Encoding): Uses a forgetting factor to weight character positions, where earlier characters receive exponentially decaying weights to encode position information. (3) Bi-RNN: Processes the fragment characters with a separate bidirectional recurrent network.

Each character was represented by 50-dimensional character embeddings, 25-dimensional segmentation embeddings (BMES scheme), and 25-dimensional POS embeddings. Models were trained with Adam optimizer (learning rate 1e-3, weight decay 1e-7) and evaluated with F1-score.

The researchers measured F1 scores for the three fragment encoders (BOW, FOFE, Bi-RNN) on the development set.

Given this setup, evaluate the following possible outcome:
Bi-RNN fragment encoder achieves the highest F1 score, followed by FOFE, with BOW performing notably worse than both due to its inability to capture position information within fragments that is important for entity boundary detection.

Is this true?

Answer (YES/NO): YES